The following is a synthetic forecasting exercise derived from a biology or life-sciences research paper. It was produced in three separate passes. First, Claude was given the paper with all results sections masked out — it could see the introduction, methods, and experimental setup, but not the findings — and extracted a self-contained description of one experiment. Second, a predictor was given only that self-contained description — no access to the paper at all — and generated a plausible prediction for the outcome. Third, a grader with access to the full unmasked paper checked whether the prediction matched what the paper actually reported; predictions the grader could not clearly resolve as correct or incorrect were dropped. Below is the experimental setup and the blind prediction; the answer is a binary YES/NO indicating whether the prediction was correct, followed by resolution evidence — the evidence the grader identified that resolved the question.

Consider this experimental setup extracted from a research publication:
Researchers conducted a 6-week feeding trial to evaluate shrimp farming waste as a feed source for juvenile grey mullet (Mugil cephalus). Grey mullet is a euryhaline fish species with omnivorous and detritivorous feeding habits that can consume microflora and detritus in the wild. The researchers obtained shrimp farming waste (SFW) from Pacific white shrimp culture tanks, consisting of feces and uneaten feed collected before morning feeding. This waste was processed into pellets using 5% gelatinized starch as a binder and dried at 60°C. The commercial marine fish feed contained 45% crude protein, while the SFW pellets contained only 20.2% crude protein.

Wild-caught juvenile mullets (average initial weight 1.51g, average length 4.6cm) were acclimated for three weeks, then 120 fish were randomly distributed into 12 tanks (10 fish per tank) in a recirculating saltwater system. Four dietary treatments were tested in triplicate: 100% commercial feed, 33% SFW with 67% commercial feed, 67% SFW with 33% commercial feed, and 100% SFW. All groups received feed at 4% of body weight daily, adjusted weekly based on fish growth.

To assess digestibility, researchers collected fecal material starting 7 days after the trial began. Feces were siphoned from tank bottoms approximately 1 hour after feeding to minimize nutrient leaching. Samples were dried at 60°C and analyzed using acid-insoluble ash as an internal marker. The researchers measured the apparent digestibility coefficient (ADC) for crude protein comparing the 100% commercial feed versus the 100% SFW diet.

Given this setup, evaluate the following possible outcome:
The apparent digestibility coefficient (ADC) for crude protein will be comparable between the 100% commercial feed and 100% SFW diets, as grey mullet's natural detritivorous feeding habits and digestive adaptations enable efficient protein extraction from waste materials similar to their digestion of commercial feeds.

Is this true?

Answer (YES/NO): NO